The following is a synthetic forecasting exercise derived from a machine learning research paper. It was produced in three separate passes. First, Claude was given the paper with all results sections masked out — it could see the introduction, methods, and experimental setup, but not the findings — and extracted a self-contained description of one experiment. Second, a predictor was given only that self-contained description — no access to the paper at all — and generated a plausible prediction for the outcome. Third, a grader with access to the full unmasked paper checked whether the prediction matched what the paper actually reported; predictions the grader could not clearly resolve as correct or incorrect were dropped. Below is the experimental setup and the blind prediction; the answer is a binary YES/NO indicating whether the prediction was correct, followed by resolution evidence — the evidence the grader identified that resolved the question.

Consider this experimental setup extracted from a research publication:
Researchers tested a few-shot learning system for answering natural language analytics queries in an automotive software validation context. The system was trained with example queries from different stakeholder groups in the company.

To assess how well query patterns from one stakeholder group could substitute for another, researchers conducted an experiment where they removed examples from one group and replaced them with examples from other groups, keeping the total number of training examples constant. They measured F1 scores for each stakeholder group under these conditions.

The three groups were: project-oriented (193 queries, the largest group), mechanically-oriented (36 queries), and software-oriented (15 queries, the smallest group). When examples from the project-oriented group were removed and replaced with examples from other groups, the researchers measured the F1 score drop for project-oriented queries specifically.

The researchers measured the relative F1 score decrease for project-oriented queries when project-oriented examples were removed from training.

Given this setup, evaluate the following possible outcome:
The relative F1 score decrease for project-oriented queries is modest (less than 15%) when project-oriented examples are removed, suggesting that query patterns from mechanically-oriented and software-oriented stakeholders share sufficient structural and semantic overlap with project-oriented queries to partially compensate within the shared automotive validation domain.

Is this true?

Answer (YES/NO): YES